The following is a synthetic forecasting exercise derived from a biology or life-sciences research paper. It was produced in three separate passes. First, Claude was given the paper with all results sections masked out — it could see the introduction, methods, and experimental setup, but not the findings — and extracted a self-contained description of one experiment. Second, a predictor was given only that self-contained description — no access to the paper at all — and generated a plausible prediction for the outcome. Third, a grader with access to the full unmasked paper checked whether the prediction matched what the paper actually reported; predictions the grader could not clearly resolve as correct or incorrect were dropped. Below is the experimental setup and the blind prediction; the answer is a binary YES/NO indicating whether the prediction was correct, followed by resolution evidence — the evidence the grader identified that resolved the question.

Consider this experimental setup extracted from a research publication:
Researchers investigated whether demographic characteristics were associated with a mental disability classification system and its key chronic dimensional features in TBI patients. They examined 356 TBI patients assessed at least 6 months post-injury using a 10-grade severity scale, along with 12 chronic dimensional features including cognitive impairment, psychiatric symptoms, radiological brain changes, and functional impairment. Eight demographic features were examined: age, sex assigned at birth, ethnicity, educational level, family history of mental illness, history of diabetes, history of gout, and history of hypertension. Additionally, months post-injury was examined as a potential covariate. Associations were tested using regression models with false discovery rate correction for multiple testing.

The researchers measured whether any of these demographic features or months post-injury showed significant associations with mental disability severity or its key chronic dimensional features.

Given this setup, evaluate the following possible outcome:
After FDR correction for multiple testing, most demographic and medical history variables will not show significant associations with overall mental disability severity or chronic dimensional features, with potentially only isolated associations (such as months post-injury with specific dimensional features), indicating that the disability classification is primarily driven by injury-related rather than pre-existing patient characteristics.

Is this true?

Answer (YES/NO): NO